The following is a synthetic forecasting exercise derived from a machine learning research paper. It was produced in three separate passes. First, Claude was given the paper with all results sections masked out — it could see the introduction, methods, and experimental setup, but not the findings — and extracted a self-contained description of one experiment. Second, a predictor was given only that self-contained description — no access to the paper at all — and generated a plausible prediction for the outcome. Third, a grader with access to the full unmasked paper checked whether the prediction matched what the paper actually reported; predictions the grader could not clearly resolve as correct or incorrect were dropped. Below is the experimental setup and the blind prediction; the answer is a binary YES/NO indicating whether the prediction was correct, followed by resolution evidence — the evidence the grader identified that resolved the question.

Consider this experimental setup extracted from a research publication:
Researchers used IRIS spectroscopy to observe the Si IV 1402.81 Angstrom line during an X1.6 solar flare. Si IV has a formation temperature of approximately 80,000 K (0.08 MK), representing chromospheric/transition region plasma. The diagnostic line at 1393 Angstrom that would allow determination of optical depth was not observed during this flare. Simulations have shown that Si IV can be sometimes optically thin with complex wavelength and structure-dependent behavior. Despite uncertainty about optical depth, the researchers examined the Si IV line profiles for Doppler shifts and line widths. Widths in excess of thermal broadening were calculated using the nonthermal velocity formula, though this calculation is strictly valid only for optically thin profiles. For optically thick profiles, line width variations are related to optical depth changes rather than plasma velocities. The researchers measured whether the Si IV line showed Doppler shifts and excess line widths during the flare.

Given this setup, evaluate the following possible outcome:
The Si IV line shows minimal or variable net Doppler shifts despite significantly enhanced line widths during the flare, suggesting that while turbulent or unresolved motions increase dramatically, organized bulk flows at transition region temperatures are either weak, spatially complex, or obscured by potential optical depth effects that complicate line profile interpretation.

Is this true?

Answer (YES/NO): NO